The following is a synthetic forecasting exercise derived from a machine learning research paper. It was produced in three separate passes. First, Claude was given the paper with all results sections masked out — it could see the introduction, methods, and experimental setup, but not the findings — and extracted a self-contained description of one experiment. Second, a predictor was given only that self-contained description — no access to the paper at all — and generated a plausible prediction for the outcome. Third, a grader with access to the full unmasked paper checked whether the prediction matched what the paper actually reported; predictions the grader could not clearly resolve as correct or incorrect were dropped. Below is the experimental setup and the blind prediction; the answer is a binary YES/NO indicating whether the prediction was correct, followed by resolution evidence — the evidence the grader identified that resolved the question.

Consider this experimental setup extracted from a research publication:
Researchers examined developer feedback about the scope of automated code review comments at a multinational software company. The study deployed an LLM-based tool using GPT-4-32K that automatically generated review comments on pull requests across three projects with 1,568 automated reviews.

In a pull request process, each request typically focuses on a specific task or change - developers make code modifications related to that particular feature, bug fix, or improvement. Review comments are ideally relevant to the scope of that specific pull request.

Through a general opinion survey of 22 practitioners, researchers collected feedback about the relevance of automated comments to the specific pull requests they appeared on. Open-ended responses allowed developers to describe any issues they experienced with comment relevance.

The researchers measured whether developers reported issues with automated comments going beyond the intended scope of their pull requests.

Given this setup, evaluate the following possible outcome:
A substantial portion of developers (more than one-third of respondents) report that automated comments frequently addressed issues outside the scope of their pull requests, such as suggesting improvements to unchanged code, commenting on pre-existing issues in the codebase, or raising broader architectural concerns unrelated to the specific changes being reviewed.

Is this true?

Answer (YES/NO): NO